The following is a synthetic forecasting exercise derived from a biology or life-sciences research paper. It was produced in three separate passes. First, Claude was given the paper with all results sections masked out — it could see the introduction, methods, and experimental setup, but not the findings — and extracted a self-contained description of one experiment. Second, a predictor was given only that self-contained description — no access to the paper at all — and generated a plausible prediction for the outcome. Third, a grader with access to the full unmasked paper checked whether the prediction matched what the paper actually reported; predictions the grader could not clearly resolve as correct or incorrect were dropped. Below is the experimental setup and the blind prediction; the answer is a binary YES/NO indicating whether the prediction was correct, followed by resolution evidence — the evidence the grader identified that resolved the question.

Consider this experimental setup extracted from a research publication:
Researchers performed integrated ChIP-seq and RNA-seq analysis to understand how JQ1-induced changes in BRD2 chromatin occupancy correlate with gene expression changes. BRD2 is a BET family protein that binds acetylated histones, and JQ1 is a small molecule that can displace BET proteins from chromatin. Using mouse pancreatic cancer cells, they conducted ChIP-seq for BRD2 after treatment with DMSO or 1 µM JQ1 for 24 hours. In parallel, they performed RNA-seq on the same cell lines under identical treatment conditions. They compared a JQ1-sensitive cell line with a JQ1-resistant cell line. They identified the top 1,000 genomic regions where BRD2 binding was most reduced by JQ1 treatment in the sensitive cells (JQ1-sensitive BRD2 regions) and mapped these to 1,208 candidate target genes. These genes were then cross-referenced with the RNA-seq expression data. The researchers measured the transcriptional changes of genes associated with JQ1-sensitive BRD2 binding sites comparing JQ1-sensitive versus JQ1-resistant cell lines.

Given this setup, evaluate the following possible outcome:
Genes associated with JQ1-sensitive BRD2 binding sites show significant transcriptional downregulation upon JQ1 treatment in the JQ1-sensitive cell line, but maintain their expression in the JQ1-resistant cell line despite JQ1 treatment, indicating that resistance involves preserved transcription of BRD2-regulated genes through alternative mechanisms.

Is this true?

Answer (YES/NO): YES